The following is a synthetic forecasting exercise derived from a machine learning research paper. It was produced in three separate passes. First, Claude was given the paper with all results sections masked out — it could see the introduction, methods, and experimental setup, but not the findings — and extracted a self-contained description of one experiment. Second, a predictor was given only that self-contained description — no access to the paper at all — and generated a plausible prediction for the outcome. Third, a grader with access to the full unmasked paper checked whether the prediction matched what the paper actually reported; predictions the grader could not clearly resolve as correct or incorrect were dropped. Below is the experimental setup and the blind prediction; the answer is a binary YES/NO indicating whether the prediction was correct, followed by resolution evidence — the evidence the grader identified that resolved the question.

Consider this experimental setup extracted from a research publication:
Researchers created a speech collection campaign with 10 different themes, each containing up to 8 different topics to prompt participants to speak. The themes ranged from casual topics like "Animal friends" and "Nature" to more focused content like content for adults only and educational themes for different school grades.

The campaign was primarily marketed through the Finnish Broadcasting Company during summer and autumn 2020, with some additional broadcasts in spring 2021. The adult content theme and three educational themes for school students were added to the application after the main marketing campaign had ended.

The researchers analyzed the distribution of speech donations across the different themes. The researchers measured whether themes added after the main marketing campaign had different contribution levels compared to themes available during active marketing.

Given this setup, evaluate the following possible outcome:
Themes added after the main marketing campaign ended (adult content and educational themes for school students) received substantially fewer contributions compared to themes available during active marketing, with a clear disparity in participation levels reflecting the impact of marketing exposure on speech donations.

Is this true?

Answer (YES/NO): YES